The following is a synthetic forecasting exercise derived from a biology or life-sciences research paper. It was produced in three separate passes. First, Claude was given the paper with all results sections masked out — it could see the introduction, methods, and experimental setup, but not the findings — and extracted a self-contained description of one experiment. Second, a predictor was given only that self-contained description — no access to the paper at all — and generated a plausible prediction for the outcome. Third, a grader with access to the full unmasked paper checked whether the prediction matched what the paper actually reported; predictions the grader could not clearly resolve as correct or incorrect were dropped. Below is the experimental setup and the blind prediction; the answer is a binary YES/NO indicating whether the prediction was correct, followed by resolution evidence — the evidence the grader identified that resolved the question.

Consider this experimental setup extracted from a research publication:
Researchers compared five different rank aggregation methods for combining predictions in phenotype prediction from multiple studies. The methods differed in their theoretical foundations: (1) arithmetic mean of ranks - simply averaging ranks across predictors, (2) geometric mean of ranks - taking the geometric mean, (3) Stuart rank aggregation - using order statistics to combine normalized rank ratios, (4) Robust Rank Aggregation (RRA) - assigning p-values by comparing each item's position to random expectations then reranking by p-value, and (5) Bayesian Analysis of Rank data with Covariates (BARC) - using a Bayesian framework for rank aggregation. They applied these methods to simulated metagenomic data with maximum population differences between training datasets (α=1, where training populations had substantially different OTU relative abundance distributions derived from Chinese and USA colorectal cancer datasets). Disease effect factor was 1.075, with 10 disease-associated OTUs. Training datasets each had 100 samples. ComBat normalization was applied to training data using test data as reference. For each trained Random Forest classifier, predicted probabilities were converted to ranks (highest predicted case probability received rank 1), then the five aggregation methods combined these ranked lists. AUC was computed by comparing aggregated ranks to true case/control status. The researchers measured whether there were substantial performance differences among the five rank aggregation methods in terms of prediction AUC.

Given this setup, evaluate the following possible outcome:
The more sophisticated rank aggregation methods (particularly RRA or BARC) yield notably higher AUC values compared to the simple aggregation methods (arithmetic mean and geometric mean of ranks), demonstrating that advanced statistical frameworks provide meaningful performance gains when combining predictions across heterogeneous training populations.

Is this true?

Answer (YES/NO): NO